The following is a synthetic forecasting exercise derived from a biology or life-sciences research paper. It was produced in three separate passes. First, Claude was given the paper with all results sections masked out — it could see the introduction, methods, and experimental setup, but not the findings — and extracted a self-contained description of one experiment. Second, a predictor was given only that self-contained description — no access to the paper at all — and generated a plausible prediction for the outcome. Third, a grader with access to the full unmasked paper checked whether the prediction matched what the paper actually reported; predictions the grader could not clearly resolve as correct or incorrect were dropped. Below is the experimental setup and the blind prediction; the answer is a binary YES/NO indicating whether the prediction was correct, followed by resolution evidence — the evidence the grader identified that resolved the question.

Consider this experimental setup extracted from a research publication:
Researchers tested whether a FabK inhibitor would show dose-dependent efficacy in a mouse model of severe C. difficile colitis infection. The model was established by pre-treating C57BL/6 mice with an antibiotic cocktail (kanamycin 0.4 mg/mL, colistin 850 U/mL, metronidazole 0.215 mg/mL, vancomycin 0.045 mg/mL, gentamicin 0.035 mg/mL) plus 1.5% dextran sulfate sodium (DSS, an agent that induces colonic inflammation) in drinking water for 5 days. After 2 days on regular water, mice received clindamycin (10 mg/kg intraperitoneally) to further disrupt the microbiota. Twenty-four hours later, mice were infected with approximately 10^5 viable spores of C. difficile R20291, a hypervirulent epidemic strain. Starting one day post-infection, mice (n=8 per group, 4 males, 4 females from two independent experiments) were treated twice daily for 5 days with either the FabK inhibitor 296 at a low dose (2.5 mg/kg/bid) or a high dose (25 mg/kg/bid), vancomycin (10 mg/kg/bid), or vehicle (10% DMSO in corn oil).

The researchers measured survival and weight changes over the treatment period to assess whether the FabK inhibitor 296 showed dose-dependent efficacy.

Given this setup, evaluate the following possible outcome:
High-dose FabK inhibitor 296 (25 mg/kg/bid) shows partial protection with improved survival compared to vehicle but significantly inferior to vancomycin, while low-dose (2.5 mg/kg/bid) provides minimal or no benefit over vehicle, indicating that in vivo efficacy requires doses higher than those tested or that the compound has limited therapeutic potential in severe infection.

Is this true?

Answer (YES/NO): NO